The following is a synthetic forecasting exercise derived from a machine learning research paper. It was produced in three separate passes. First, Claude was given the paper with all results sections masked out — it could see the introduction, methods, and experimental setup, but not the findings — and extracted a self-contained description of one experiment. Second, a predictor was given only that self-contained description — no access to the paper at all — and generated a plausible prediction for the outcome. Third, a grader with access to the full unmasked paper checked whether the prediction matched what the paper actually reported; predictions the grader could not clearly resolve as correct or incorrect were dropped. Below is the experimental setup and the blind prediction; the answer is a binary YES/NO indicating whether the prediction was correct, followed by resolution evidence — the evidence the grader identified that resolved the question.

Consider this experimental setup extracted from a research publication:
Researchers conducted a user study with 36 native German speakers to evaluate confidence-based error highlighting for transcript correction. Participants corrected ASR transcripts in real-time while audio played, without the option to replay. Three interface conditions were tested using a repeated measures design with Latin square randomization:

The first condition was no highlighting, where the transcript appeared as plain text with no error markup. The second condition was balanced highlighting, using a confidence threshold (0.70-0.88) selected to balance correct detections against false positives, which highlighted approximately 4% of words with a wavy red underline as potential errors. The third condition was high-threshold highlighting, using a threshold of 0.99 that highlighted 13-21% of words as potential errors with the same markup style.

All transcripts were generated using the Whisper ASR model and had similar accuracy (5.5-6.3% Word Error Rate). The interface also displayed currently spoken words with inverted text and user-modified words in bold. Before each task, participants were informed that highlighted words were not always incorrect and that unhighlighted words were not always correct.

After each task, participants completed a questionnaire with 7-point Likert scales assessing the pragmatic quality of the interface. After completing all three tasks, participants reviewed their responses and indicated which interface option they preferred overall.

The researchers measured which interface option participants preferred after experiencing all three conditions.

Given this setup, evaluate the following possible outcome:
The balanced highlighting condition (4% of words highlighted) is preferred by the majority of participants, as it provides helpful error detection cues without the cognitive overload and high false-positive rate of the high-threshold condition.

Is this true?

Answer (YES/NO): NO